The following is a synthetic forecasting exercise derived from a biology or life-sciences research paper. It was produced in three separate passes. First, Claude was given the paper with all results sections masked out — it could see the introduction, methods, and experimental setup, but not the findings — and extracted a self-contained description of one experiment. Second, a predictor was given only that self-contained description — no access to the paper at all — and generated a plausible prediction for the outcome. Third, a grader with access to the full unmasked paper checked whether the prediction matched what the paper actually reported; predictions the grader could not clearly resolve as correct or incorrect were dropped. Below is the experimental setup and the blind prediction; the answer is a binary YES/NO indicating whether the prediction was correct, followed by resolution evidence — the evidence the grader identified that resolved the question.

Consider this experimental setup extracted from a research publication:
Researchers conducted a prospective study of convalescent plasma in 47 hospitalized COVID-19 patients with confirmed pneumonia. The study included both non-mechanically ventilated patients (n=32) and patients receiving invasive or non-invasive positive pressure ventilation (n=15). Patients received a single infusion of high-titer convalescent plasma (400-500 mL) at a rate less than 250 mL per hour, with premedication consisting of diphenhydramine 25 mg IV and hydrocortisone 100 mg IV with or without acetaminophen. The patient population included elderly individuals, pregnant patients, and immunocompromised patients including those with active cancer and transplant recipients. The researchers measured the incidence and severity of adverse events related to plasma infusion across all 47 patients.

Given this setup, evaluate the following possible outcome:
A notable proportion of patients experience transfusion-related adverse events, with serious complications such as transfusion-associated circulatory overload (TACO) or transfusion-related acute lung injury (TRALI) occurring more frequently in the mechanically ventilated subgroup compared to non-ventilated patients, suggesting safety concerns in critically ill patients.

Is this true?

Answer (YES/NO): NO